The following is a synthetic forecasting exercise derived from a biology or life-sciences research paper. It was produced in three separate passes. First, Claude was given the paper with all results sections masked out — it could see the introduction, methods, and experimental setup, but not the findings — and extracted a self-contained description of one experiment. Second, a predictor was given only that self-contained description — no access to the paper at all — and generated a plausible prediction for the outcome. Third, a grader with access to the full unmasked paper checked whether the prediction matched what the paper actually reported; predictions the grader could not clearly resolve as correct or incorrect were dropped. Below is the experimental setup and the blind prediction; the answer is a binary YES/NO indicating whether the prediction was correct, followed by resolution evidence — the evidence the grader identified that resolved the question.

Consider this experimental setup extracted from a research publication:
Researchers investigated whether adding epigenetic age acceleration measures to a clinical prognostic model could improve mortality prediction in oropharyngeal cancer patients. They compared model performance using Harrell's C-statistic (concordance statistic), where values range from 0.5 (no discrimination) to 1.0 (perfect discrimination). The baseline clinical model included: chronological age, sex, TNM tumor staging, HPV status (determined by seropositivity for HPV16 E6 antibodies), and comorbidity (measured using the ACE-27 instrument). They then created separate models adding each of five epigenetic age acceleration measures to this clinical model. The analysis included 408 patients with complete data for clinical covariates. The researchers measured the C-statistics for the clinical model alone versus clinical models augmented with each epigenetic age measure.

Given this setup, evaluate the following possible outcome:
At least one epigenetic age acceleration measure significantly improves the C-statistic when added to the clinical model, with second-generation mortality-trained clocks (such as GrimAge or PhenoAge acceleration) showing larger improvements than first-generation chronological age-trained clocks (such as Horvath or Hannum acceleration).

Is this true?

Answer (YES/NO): NO